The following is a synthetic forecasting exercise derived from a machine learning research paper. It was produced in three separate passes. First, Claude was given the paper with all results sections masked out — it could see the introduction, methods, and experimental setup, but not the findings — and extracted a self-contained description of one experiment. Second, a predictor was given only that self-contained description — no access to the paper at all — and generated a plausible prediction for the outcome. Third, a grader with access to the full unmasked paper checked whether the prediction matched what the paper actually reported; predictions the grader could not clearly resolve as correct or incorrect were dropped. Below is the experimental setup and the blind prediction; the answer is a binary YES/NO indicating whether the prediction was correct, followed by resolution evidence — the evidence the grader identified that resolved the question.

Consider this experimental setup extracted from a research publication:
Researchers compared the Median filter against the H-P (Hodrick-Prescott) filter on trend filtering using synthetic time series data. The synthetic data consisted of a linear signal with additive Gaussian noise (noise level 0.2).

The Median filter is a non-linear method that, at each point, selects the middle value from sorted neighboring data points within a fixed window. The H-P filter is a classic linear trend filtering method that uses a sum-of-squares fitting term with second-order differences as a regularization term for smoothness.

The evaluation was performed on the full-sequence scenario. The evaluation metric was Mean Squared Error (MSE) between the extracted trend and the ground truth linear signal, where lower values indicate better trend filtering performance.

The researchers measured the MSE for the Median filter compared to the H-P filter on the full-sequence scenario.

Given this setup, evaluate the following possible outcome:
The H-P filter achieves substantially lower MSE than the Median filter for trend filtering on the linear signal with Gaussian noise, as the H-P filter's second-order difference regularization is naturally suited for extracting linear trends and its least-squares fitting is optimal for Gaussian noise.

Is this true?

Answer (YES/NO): YES